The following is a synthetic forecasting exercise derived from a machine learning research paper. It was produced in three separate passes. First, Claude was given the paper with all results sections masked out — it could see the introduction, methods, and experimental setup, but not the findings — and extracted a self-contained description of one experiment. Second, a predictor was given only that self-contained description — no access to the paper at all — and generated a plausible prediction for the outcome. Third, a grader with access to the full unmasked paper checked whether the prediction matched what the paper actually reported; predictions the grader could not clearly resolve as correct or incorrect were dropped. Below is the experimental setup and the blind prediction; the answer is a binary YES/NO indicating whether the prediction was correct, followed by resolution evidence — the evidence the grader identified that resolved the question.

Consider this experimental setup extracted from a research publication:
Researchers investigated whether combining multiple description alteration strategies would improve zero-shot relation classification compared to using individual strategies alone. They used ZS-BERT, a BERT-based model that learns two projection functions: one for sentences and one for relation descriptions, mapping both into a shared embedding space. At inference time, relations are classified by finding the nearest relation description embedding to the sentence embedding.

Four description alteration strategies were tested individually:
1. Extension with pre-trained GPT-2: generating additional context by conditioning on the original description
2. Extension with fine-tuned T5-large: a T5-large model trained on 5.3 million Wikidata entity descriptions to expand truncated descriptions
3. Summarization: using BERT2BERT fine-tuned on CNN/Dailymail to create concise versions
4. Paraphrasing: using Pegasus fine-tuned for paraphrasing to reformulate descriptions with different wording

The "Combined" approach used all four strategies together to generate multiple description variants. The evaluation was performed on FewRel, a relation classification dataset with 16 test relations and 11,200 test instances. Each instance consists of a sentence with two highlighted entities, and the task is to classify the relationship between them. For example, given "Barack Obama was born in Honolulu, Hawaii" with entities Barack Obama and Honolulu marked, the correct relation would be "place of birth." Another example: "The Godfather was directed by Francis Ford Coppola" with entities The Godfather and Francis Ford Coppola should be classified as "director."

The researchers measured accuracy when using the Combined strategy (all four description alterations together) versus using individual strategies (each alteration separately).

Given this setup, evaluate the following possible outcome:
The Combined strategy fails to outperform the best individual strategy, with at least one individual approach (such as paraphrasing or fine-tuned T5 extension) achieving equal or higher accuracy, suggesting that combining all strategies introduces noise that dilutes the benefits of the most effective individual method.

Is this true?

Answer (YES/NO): YES